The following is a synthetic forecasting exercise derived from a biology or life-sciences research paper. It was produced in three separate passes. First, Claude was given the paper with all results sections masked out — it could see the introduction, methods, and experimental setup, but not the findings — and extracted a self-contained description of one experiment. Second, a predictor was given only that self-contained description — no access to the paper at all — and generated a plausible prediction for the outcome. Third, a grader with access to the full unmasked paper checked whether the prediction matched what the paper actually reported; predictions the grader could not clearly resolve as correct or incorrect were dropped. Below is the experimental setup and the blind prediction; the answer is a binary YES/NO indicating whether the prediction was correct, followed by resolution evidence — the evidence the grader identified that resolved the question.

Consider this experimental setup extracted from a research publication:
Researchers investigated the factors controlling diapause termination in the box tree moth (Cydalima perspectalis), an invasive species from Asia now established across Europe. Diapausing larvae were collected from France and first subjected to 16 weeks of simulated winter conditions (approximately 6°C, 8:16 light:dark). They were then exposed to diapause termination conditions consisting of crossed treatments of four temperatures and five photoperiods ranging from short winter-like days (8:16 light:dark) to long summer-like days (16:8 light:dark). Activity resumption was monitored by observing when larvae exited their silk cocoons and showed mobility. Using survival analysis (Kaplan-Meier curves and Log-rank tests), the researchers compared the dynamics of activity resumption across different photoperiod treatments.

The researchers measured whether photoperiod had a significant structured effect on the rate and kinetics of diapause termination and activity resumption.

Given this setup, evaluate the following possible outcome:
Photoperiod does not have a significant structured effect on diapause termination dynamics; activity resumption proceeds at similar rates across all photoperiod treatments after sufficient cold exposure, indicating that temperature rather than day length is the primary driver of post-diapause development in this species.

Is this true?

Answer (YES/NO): YES